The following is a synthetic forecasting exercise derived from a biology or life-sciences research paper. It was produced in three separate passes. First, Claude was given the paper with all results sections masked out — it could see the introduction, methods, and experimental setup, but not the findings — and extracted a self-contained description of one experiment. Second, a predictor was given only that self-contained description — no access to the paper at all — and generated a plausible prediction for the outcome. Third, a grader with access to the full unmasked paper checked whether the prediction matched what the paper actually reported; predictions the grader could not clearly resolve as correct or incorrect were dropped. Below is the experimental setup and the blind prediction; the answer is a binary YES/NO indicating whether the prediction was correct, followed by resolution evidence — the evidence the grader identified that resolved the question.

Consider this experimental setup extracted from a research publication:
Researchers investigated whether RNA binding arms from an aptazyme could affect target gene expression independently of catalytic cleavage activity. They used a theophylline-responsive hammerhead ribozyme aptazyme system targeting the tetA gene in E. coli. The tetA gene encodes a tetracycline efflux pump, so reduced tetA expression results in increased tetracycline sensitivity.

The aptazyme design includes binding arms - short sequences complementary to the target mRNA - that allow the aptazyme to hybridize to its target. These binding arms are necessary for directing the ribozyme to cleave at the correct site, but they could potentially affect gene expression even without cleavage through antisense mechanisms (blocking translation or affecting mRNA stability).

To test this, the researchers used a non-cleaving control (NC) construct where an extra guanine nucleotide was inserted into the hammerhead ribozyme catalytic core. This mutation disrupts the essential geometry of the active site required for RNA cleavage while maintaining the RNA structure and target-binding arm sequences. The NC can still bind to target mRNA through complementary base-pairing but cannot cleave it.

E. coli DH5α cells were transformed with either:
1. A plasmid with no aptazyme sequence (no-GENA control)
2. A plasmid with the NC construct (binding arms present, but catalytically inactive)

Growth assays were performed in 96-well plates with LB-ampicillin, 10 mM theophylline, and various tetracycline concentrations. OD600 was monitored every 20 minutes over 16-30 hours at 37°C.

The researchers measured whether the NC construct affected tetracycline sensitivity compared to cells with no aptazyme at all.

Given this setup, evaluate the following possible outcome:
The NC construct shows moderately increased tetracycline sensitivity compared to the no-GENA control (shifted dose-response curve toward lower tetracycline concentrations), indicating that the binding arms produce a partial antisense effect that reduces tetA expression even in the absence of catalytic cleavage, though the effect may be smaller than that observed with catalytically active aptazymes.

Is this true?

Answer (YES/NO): YES